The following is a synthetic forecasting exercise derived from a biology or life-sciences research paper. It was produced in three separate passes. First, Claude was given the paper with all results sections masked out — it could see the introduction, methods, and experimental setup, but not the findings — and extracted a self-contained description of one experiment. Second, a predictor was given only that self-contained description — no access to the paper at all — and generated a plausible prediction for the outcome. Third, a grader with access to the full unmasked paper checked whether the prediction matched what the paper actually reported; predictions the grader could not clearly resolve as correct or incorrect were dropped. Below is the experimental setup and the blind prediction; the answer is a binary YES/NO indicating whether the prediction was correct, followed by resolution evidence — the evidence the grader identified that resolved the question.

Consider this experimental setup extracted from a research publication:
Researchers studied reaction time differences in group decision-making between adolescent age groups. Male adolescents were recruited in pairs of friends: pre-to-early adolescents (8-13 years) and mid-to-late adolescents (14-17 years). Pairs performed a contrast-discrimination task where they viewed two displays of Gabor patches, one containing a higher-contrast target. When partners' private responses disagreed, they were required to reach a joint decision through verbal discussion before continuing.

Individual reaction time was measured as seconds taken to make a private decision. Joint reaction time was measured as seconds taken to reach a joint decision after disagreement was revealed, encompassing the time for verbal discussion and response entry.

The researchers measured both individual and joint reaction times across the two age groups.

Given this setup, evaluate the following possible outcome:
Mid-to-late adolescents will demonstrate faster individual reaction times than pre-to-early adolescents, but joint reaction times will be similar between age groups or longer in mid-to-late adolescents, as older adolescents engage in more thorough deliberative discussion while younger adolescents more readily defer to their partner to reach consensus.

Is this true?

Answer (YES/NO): NO